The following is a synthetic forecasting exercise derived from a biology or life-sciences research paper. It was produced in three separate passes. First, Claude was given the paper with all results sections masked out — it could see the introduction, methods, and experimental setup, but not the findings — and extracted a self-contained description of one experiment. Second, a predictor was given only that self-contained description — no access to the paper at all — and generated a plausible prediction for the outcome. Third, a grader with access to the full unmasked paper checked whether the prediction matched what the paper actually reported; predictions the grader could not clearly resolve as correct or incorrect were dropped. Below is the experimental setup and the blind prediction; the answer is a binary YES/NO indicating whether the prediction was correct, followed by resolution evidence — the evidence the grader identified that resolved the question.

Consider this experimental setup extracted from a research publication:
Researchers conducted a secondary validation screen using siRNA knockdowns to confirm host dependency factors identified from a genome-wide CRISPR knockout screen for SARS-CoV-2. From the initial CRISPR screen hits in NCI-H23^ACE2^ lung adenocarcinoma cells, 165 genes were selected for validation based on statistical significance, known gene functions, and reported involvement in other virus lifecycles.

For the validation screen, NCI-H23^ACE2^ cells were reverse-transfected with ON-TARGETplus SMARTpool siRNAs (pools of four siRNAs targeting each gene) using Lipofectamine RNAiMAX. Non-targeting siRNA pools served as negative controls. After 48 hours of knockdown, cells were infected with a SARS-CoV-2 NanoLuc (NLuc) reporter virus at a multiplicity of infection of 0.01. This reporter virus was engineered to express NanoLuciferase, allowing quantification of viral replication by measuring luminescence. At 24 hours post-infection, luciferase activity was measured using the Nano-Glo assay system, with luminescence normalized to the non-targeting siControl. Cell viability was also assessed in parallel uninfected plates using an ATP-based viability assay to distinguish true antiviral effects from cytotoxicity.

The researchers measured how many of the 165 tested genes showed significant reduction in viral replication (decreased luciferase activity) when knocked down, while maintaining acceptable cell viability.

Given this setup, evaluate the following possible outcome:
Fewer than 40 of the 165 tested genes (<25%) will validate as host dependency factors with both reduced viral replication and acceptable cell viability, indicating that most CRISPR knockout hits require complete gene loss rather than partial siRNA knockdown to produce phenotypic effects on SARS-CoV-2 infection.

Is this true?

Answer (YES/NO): NO